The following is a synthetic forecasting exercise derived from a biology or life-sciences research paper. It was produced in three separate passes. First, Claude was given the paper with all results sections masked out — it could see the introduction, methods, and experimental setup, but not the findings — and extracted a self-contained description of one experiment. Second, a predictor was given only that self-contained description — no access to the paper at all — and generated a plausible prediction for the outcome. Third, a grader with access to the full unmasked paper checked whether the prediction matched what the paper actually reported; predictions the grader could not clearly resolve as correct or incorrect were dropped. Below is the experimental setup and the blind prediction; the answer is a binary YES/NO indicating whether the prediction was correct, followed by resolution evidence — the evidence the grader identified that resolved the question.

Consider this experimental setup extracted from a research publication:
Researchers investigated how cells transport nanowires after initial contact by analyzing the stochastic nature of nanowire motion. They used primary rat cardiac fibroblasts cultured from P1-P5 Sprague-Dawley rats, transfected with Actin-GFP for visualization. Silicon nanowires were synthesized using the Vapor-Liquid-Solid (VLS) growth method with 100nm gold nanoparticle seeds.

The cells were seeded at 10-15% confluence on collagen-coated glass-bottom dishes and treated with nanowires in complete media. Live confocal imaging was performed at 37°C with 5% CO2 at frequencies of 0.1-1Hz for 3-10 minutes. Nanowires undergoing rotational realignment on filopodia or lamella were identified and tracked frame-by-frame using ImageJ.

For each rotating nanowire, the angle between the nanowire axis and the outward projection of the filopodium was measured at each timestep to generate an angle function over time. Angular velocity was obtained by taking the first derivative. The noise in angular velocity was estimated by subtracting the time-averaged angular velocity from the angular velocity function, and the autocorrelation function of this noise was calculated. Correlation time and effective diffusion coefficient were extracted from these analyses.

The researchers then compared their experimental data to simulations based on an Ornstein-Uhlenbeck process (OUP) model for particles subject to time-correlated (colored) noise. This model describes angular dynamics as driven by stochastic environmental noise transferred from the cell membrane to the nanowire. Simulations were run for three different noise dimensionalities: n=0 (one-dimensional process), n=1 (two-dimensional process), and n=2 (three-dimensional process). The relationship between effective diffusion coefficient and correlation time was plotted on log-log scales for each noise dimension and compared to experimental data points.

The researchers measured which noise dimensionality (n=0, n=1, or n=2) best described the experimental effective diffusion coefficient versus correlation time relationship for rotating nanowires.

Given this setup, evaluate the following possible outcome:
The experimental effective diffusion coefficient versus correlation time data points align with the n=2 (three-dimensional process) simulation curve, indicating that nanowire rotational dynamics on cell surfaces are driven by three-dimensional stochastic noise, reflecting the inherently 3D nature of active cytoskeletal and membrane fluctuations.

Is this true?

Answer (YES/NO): NO